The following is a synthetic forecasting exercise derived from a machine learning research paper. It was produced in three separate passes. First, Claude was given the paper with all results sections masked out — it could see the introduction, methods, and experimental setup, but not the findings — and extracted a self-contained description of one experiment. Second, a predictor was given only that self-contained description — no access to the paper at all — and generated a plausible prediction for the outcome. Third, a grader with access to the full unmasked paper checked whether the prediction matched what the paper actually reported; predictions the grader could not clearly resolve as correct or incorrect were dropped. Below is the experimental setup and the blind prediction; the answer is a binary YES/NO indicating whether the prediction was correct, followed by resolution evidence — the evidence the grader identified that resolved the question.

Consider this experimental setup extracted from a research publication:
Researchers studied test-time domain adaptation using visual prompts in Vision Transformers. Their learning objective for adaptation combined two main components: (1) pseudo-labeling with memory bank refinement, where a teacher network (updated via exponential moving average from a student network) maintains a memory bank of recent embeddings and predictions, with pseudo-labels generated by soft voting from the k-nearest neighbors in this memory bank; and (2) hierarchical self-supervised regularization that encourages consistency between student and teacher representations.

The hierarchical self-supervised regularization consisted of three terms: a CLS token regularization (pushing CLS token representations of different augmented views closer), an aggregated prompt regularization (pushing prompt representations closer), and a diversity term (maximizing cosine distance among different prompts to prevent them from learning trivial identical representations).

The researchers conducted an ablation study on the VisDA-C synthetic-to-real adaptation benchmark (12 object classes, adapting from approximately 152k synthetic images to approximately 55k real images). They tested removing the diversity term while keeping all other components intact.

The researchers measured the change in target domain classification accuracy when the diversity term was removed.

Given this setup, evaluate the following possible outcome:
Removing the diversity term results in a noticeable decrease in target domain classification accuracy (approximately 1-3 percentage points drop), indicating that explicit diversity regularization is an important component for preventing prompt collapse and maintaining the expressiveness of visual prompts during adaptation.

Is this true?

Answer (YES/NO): YES